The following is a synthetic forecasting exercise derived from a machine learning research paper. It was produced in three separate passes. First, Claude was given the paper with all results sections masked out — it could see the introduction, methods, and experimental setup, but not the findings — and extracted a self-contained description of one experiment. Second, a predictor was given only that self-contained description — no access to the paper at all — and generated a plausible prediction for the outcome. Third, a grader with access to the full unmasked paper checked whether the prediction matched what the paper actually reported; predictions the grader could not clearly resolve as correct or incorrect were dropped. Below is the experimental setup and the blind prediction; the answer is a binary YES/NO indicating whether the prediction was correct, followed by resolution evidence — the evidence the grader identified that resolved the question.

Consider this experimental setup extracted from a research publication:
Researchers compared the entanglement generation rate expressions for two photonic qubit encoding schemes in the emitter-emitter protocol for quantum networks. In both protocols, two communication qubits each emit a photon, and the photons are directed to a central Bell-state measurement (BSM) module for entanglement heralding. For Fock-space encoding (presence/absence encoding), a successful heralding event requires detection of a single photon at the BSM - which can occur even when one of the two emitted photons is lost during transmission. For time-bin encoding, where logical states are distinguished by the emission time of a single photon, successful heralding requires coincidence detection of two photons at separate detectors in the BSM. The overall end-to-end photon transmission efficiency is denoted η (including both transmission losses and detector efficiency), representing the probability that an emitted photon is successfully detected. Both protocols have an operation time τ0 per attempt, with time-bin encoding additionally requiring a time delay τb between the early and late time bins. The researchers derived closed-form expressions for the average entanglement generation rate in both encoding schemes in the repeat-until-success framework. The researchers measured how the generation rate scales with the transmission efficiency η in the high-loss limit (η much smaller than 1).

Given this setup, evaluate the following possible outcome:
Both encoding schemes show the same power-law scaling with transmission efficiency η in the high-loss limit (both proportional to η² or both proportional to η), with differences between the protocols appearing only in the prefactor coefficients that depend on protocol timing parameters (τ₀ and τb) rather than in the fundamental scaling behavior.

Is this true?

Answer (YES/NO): NO